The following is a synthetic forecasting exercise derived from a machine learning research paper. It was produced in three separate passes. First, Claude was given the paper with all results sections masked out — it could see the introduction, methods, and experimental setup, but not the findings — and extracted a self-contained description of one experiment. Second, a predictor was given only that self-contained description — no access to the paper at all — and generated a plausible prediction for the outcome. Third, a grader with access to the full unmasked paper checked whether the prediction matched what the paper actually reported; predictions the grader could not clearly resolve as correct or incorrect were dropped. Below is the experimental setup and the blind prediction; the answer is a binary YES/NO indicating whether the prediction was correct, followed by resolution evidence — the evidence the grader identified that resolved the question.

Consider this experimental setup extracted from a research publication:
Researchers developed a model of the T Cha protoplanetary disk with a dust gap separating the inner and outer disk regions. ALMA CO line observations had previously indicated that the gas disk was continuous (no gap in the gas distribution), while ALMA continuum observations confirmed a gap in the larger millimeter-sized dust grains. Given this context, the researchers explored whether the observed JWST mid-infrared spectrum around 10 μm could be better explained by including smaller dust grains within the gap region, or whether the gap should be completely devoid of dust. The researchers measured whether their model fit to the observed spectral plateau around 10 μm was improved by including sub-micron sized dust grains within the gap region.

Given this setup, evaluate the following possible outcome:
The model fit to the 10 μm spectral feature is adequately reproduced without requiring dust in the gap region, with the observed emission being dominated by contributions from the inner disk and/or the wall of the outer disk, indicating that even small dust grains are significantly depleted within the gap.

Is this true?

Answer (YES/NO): NO